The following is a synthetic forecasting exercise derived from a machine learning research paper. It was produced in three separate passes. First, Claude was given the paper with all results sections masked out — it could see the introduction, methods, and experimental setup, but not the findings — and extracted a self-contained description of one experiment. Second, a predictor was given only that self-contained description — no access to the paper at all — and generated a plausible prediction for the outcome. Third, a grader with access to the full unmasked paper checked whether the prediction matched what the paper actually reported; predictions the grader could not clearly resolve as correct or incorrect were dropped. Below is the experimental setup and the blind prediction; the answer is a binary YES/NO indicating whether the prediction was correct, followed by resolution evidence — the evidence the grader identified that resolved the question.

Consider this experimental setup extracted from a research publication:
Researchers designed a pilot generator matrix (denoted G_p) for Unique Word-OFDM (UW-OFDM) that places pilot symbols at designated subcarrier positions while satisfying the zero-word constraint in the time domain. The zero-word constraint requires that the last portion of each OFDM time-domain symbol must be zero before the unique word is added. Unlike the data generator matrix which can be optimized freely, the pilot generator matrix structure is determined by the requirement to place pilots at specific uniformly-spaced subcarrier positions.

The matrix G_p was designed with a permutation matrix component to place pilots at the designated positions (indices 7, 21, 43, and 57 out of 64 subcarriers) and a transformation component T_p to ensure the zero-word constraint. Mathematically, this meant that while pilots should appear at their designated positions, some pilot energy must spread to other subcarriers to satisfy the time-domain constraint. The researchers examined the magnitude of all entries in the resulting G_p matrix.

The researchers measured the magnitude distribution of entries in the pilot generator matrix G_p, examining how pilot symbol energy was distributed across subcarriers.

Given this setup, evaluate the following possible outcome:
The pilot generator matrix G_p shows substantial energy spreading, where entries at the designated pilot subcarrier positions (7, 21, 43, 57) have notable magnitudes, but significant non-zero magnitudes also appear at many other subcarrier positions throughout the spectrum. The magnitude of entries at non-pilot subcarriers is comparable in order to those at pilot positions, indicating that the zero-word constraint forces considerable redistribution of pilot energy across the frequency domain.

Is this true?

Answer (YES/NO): NO